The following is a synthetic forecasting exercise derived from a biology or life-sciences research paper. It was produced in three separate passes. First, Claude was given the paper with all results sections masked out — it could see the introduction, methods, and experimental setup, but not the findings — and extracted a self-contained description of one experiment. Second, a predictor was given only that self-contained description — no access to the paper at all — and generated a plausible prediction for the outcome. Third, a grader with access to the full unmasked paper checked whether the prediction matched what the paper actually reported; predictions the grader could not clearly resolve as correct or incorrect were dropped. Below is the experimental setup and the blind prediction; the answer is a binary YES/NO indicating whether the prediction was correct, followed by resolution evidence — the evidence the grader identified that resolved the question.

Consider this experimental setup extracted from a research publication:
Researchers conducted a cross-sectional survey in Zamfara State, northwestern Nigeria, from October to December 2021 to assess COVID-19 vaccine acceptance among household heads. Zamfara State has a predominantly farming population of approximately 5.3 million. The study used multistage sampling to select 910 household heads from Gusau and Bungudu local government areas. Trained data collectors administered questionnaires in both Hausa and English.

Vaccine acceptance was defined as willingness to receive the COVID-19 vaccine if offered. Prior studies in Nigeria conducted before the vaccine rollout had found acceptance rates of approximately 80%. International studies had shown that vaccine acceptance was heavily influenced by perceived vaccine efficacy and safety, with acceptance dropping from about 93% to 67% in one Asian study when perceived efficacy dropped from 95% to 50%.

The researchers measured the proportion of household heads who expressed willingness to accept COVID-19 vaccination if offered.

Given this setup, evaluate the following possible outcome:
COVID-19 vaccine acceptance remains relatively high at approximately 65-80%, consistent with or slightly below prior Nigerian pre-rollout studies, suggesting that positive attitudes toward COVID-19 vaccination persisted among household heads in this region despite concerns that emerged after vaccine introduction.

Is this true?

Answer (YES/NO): NO